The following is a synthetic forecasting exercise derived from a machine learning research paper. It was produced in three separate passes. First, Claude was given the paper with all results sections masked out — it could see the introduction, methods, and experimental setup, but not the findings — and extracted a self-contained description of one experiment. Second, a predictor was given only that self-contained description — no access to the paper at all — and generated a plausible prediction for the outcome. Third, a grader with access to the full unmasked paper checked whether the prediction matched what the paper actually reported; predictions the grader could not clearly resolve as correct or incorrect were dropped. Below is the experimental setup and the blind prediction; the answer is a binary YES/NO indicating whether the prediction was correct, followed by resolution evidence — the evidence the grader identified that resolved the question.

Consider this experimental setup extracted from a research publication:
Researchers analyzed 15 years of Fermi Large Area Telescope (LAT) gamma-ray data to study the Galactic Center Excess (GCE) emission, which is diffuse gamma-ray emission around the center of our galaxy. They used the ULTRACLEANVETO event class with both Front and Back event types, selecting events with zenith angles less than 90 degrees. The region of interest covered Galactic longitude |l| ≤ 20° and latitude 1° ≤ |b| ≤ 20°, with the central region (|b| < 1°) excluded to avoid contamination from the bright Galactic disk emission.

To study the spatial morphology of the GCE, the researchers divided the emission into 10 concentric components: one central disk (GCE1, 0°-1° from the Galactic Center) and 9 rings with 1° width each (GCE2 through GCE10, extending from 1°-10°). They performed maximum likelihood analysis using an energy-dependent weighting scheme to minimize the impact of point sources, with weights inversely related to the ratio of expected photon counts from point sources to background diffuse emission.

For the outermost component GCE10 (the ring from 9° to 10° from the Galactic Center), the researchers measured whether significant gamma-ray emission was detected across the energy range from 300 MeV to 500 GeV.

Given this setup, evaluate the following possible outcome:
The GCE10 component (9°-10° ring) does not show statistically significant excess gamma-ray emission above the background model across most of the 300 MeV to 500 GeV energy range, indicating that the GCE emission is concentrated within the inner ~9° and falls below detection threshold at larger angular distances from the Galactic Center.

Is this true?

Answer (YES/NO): YES